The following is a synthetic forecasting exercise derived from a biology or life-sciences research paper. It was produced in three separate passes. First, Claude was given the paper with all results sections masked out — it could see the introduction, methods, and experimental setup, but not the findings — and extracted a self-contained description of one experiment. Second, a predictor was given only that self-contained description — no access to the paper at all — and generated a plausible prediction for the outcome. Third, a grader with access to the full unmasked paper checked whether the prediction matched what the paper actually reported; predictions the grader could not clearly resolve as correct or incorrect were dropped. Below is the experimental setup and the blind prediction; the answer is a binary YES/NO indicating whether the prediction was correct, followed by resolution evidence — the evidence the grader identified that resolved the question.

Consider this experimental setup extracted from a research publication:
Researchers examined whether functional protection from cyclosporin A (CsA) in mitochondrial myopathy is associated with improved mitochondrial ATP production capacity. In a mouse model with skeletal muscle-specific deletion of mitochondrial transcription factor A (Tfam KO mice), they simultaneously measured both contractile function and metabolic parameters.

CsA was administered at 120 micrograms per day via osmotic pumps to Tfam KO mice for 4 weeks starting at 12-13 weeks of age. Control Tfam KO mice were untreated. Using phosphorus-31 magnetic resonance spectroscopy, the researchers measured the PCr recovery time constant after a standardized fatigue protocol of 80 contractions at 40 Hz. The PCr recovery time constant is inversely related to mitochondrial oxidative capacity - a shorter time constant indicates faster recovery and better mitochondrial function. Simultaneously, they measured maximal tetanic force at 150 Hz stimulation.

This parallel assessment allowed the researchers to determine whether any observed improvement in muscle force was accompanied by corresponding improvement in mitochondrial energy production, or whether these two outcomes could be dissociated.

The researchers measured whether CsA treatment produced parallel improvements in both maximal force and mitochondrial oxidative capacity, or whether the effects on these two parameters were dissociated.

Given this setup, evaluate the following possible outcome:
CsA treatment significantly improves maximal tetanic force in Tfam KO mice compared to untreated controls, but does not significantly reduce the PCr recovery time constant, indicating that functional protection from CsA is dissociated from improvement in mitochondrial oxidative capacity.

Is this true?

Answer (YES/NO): NO